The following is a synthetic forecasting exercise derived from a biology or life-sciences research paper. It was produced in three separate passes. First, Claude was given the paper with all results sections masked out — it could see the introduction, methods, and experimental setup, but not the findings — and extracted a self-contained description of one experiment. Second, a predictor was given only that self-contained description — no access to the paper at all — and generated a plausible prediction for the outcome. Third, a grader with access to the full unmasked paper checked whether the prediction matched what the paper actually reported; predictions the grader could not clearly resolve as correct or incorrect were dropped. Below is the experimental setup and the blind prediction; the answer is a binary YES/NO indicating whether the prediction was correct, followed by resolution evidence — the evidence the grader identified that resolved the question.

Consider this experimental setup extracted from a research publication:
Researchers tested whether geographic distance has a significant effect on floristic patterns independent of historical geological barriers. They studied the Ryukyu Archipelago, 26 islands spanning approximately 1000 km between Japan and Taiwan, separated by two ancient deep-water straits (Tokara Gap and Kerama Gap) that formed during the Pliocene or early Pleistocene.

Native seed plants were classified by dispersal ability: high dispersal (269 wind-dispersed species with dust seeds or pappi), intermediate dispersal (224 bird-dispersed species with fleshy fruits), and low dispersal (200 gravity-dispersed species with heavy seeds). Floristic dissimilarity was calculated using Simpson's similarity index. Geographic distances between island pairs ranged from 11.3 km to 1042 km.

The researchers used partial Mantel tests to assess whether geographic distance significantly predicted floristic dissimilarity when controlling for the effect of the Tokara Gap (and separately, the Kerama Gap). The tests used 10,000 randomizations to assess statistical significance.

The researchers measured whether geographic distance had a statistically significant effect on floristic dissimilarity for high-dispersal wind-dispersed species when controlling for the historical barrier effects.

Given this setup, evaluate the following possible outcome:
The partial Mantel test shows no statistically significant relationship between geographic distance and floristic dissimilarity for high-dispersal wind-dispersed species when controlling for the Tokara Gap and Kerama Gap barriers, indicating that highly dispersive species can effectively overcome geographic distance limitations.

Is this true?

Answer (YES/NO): NO